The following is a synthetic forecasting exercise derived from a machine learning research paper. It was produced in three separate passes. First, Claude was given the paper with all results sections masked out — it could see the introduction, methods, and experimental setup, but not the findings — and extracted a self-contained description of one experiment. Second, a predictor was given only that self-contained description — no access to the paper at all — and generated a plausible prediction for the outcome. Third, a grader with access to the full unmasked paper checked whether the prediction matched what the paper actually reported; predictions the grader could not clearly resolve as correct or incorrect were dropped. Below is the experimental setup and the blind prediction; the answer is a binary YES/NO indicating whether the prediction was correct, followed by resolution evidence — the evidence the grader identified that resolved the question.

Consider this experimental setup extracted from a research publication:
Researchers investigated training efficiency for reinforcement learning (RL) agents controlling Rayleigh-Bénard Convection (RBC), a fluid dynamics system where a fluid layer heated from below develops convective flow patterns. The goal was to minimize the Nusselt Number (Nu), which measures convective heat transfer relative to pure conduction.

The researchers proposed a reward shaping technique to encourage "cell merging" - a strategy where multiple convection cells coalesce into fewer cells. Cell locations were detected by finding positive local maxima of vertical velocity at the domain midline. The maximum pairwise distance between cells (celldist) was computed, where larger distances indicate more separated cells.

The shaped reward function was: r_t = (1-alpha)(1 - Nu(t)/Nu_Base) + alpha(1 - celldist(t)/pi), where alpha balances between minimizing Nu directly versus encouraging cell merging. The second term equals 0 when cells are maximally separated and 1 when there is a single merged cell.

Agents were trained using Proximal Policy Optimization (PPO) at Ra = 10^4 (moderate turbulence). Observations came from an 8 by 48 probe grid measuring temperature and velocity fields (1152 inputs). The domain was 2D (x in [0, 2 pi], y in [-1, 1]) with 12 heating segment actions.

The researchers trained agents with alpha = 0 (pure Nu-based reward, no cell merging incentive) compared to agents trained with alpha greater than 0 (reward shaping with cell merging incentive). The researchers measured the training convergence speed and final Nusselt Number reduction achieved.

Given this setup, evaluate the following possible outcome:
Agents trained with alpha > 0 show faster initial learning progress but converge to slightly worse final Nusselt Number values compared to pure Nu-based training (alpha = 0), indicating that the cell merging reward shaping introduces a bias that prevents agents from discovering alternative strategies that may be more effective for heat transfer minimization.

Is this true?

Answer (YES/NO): NO